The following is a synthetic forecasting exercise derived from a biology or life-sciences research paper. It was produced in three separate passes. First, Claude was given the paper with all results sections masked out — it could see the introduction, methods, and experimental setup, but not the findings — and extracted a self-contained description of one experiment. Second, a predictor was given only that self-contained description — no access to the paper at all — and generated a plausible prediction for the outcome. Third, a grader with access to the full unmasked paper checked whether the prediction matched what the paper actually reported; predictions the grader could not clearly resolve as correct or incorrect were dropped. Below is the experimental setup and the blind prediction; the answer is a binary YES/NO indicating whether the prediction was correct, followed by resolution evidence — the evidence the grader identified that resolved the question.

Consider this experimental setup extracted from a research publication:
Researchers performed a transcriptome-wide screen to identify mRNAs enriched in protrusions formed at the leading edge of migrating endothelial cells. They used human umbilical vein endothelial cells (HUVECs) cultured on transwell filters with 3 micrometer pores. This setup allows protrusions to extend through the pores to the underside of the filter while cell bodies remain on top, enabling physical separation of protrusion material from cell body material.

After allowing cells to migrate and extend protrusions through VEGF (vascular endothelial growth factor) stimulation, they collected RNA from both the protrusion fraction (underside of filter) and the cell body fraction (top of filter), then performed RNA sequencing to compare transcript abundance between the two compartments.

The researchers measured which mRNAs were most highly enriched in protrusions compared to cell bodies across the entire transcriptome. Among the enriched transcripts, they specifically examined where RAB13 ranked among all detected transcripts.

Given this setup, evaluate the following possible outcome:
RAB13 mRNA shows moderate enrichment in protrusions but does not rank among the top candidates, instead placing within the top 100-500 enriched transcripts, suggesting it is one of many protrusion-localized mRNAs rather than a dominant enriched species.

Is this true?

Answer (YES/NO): NO